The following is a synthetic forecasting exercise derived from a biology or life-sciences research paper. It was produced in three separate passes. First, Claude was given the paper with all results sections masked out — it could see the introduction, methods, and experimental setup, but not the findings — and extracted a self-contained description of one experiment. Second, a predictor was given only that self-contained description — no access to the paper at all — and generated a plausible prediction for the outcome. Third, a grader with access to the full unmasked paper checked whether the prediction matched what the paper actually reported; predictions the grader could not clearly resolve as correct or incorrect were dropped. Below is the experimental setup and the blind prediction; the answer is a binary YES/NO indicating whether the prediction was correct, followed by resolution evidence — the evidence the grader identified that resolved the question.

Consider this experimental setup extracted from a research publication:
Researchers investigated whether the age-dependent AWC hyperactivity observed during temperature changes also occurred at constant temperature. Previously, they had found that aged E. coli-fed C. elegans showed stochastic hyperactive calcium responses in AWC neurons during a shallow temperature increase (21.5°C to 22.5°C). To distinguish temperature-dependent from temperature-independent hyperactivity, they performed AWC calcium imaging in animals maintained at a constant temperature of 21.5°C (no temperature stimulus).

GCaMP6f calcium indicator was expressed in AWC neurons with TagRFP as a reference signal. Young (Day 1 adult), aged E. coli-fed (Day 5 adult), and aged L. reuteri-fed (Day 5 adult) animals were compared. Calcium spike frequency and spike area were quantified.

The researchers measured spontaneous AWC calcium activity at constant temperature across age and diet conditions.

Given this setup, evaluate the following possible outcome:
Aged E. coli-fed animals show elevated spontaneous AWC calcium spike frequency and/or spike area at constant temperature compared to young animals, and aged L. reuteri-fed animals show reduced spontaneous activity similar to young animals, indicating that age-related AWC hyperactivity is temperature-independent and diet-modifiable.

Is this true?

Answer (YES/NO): NO